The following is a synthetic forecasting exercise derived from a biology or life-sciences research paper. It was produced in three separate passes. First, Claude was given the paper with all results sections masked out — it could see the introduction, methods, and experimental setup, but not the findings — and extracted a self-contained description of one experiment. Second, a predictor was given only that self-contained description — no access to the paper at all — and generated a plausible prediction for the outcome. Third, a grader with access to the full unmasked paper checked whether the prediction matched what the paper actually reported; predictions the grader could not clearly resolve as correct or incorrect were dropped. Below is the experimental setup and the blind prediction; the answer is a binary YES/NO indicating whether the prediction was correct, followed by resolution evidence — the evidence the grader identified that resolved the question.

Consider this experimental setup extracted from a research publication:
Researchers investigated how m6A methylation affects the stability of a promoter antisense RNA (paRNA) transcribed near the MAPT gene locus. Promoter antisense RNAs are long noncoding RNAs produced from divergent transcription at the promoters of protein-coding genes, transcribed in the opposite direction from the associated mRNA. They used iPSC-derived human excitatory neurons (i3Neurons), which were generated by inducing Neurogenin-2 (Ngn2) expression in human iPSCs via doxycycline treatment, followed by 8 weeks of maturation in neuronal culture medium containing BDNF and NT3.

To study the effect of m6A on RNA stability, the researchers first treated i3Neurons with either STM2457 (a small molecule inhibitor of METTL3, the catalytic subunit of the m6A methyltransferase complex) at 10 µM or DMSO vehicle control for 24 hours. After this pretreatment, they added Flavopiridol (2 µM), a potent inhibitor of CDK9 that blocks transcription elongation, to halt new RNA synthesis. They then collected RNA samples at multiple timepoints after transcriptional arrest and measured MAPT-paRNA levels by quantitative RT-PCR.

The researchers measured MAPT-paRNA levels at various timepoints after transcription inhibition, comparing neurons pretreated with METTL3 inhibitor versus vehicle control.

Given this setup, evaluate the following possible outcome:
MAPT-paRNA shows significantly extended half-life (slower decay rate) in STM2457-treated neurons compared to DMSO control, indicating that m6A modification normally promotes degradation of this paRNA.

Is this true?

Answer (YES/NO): NO